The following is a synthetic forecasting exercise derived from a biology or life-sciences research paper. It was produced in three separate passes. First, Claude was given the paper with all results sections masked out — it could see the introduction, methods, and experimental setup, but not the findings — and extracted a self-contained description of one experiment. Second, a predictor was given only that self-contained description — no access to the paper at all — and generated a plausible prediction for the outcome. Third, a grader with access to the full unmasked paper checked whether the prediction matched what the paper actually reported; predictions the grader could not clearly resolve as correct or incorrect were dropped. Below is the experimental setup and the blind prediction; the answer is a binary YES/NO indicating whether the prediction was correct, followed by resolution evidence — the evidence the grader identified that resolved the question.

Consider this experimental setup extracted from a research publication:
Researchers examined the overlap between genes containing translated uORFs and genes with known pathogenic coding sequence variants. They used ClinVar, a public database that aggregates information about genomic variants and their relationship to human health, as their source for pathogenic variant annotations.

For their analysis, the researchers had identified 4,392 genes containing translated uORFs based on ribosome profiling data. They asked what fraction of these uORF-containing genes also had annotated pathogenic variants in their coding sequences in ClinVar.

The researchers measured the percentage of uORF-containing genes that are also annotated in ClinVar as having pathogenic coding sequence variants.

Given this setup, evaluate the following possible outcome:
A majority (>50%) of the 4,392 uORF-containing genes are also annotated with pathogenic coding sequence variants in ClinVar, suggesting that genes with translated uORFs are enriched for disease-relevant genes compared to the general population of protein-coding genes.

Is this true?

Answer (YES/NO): NO